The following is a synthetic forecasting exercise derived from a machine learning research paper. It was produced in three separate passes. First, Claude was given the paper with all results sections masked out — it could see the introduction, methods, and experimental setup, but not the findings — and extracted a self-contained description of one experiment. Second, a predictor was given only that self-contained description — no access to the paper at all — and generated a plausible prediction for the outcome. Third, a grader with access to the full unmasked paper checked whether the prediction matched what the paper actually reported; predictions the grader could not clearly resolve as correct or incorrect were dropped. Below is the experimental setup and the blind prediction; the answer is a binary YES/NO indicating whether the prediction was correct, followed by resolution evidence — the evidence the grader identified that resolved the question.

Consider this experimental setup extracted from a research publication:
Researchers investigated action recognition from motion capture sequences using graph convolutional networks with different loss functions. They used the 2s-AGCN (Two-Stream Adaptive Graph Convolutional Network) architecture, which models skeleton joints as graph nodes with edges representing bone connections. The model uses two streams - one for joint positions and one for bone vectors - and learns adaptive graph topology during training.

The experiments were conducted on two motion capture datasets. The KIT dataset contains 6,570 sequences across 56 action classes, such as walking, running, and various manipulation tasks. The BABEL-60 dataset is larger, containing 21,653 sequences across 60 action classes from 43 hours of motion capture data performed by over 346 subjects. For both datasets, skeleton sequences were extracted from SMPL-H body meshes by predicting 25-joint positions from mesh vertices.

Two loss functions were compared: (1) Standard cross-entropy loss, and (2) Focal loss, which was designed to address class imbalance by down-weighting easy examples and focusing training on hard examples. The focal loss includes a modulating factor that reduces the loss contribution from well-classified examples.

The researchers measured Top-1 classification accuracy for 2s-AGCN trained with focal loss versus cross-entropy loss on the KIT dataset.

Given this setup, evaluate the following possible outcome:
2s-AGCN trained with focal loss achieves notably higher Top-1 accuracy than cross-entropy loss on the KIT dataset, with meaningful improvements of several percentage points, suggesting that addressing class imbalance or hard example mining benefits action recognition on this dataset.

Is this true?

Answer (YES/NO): NO